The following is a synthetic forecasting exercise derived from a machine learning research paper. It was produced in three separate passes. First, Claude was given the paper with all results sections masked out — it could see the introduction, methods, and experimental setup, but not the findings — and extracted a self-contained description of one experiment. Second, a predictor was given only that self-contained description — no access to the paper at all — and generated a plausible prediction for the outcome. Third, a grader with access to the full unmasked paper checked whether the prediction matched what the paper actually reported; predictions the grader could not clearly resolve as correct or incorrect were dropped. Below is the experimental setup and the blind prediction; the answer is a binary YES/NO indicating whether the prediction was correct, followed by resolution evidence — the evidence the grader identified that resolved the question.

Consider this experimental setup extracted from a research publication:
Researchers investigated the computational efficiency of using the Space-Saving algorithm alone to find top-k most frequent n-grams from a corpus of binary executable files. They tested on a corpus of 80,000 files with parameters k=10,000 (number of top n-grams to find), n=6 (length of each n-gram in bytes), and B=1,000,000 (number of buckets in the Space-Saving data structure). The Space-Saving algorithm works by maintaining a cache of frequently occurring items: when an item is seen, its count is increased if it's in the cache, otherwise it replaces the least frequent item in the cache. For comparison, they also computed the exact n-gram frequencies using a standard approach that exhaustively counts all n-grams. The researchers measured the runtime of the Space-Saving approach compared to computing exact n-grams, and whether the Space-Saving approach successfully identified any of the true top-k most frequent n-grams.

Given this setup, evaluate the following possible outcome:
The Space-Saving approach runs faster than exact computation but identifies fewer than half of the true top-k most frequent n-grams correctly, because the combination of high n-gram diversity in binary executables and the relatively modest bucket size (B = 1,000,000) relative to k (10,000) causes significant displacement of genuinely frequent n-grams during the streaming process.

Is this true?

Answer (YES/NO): NO